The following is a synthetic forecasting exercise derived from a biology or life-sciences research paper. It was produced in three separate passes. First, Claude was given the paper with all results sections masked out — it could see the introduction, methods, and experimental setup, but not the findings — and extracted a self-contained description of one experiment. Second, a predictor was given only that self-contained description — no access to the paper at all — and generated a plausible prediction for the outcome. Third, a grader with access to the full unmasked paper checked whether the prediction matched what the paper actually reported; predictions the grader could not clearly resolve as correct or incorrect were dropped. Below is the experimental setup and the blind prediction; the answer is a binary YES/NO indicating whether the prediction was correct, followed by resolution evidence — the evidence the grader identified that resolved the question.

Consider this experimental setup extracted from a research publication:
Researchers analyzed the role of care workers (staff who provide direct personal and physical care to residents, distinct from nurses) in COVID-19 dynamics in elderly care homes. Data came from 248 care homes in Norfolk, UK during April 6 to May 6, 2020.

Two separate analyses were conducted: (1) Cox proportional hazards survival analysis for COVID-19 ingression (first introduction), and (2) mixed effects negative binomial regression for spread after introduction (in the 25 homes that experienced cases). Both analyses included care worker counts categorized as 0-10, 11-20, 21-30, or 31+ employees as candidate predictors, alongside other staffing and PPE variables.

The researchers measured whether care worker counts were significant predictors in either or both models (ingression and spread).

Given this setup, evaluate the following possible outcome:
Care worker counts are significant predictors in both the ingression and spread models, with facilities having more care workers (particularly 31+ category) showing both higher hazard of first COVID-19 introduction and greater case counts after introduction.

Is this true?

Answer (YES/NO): NO